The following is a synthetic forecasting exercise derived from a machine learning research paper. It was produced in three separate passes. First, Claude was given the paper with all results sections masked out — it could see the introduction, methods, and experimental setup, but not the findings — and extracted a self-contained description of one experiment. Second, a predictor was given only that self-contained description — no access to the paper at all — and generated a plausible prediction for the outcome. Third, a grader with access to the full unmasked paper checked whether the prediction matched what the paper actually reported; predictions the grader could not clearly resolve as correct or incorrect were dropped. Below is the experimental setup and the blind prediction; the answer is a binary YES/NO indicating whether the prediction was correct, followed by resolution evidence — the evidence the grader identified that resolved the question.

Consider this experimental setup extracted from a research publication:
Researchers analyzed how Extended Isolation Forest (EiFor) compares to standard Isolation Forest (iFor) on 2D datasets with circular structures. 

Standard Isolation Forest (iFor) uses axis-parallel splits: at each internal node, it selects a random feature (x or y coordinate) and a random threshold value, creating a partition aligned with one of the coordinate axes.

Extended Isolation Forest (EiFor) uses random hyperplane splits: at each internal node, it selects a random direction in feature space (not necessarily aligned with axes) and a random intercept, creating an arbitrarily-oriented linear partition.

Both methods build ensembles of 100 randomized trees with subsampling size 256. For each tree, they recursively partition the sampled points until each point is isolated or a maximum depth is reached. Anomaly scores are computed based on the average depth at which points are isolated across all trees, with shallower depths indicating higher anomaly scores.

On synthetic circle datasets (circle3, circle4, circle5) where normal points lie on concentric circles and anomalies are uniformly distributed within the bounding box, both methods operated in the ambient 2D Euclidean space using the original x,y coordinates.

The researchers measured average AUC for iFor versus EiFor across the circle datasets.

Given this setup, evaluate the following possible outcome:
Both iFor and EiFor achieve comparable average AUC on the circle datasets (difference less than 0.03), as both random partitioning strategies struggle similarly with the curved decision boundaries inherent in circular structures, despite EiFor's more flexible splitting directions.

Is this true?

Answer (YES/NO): YES